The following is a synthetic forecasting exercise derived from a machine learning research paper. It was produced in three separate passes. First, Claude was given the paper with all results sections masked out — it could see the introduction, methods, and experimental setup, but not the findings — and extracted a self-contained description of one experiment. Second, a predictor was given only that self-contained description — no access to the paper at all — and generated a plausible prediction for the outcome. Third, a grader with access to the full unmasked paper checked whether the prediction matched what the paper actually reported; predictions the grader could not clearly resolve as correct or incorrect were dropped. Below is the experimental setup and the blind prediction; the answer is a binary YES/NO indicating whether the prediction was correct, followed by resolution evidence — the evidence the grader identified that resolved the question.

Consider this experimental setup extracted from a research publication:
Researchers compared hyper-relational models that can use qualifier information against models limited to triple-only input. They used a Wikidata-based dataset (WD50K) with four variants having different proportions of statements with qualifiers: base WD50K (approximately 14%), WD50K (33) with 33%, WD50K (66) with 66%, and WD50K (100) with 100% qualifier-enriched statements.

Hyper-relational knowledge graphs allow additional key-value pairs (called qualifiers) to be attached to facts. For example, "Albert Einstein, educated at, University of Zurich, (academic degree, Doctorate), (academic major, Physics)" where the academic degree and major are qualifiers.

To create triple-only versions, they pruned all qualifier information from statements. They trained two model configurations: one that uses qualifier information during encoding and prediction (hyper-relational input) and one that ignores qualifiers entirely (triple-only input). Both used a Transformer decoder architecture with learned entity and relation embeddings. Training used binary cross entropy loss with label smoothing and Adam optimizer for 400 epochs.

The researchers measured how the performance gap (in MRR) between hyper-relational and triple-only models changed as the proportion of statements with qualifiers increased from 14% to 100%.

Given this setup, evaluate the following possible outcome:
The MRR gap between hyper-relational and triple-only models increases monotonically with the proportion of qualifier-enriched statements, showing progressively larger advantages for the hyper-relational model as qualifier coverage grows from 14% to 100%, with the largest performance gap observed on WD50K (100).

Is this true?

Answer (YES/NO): YES